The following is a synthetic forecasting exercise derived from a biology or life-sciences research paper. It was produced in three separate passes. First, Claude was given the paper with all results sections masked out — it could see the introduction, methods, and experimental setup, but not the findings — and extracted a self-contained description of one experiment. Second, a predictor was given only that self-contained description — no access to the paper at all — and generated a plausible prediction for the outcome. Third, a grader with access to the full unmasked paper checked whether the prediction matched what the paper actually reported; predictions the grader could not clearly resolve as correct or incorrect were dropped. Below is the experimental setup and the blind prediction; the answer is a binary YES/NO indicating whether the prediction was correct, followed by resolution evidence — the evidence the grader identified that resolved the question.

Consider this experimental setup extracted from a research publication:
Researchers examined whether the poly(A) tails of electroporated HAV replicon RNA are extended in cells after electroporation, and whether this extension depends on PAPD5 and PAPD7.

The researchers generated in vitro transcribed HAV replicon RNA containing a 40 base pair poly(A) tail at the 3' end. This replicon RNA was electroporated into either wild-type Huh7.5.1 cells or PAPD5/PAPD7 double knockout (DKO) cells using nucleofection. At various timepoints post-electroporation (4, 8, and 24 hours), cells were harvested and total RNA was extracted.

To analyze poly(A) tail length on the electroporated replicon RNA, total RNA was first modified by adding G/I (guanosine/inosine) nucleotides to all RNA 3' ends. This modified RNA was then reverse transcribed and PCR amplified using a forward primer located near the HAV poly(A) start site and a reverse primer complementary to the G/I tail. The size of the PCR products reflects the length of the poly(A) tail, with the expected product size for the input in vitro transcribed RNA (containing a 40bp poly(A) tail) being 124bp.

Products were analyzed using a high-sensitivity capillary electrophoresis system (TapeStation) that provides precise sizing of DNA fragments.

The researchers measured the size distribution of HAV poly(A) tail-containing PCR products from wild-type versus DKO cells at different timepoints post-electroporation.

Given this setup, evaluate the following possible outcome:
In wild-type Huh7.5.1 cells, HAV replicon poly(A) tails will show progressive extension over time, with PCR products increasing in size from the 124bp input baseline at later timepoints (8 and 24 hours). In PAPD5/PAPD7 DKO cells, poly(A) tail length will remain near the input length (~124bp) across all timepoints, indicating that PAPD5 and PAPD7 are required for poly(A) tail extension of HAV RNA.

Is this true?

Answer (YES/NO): NO